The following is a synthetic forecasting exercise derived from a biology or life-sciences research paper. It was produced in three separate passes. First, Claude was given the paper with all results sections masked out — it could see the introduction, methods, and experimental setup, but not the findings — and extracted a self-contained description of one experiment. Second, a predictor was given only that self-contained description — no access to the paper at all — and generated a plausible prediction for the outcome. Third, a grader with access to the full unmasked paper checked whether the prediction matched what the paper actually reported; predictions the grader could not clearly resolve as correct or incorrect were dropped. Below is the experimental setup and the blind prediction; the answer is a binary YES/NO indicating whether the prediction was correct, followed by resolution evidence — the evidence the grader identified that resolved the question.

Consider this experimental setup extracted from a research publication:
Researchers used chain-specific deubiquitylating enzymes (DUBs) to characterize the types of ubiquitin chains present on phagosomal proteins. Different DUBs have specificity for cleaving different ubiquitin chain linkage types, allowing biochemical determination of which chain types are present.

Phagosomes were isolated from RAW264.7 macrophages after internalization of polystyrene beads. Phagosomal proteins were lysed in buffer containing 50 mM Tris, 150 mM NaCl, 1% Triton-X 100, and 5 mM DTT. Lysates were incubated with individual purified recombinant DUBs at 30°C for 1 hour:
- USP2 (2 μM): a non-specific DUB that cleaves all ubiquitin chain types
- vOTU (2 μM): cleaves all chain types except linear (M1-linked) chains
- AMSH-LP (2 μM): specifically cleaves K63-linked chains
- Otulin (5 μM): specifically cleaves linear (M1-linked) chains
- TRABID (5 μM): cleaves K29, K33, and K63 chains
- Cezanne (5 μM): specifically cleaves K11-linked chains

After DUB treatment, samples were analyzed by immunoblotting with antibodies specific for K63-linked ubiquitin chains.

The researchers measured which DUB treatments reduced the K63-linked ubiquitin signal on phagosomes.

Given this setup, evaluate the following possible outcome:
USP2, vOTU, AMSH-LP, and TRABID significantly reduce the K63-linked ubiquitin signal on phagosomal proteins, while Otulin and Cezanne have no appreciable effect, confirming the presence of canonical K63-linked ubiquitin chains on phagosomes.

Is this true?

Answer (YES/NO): NO